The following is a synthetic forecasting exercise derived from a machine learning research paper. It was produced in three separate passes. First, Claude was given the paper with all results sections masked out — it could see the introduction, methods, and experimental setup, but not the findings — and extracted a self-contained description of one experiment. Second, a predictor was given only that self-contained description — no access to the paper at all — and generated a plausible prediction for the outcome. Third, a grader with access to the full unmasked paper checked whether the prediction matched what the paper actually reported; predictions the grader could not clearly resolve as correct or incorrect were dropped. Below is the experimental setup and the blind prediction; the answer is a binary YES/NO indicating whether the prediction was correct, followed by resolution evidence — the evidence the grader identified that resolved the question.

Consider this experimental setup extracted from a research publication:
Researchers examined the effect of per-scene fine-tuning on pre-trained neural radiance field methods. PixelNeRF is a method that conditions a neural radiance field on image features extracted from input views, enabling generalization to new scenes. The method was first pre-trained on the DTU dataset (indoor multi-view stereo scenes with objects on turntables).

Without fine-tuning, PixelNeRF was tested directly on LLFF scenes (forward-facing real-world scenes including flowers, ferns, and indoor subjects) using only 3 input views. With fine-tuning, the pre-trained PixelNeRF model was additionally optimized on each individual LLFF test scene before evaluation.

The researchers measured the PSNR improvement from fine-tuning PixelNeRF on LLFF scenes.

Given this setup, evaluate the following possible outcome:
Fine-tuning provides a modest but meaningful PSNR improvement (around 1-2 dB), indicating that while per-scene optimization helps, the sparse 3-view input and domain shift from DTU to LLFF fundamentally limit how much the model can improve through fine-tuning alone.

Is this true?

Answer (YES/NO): NO